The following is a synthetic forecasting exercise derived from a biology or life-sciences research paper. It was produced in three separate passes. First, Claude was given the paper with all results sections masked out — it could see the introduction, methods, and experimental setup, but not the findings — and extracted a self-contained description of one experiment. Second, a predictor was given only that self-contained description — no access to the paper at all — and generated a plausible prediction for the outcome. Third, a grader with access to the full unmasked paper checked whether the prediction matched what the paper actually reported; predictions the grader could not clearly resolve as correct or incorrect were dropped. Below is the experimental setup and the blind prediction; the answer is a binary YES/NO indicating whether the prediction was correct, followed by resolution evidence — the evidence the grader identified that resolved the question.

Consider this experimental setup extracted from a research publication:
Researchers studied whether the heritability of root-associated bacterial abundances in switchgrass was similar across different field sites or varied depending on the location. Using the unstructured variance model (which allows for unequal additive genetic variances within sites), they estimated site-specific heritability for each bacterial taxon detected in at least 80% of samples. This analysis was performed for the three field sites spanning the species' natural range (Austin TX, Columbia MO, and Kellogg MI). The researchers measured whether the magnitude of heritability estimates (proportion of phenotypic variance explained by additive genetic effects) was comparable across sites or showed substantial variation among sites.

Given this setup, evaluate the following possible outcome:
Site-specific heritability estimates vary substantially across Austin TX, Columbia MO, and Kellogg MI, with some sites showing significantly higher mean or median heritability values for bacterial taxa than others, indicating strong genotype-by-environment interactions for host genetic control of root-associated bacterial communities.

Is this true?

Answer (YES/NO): YES